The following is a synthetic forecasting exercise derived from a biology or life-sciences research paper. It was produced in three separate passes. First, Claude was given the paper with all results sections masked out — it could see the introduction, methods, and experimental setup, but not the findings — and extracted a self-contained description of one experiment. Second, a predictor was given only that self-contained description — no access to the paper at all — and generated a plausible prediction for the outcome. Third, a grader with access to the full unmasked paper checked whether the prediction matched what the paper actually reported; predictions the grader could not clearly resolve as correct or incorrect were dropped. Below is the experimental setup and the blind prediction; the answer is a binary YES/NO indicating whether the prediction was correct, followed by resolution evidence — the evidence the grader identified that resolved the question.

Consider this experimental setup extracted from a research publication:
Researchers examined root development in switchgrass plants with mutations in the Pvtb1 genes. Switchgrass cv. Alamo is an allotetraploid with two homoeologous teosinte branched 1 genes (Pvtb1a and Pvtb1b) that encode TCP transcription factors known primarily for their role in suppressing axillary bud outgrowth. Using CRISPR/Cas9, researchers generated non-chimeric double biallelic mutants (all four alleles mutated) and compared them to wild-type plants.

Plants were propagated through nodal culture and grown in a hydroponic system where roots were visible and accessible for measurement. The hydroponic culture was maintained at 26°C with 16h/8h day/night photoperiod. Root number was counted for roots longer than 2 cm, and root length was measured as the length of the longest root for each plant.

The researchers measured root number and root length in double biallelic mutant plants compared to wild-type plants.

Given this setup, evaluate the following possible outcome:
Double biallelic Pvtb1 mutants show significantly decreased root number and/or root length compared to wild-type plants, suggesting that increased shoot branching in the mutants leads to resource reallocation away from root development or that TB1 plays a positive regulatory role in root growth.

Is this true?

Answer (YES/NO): NO